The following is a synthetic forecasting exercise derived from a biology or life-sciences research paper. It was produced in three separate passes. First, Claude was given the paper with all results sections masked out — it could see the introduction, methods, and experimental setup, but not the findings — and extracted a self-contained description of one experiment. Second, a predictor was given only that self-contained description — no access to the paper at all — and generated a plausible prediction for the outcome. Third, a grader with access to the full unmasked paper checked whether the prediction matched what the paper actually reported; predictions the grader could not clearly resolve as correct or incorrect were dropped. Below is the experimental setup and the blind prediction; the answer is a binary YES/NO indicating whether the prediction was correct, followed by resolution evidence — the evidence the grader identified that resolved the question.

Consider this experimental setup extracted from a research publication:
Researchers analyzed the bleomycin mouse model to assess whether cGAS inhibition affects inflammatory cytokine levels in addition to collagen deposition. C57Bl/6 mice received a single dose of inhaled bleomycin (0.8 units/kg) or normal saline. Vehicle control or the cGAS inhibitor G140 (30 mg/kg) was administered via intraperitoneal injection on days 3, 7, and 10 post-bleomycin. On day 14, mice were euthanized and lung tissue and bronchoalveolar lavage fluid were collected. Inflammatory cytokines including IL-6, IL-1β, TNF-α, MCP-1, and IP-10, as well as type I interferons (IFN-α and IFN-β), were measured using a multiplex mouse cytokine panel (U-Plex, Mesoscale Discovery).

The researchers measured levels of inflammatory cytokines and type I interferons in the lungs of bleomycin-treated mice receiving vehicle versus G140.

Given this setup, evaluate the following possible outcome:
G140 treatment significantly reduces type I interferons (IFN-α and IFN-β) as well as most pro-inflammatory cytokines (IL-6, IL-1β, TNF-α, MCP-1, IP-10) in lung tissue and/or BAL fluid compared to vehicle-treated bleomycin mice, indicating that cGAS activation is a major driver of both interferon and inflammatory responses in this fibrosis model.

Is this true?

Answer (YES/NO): NO